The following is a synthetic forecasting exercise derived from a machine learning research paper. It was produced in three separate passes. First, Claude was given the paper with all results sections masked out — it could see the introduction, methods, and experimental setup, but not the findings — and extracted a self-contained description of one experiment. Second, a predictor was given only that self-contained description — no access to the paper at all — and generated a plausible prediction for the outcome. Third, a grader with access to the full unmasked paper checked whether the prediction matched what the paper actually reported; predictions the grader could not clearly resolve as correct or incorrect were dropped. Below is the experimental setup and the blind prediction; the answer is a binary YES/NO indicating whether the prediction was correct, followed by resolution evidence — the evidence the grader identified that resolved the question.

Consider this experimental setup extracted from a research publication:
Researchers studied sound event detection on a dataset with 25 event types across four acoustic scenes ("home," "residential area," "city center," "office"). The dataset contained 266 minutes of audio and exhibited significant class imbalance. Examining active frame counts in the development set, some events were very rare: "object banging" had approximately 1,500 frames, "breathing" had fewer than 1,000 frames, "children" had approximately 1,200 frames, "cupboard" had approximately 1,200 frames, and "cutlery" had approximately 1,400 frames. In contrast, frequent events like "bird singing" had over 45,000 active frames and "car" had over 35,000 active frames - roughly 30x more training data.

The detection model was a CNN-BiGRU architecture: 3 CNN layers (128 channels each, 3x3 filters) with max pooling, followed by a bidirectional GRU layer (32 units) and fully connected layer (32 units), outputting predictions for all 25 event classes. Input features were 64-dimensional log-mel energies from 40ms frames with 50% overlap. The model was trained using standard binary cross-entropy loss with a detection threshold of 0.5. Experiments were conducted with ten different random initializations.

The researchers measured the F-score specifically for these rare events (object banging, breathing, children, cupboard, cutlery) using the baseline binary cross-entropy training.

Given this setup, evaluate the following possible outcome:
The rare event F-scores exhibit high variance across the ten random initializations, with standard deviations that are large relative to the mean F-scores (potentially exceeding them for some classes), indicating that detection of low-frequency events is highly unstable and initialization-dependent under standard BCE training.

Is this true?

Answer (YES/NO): NO